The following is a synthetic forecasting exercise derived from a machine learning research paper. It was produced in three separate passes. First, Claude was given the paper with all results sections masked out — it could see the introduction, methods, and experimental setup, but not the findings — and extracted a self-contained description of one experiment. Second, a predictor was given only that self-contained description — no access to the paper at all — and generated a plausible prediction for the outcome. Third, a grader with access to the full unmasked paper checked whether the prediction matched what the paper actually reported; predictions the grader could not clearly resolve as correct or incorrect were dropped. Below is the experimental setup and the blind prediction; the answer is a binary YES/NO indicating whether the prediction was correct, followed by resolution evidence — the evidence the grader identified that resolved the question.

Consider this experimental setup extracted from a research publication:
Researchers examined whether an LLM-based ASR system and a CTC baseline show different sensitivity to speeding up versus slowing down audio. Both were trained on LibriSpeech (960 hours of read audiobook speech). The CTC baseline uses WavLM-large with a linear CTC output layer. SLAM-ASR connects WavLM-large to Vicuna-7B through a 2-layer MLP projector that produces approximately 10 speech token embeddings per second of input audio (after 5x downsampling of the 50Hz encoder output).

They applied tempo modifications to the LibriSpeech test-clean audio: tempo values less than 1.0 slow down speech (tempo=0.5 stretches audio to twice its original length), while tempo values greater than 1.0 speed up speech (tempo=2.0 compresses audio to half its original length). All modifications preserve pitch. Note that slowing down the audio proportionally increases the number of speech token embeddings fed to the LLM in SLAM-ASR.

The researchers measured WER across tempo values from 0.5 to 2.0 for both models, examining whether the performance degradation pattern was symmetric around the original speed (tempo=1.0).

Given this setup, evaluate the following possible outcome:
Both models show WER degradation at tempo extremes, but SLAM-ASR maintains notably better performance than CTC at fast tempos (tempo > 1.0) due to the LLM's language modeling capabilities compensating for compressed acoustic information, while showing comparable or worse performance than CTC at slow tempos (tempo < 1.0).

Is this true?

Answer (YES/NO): NO